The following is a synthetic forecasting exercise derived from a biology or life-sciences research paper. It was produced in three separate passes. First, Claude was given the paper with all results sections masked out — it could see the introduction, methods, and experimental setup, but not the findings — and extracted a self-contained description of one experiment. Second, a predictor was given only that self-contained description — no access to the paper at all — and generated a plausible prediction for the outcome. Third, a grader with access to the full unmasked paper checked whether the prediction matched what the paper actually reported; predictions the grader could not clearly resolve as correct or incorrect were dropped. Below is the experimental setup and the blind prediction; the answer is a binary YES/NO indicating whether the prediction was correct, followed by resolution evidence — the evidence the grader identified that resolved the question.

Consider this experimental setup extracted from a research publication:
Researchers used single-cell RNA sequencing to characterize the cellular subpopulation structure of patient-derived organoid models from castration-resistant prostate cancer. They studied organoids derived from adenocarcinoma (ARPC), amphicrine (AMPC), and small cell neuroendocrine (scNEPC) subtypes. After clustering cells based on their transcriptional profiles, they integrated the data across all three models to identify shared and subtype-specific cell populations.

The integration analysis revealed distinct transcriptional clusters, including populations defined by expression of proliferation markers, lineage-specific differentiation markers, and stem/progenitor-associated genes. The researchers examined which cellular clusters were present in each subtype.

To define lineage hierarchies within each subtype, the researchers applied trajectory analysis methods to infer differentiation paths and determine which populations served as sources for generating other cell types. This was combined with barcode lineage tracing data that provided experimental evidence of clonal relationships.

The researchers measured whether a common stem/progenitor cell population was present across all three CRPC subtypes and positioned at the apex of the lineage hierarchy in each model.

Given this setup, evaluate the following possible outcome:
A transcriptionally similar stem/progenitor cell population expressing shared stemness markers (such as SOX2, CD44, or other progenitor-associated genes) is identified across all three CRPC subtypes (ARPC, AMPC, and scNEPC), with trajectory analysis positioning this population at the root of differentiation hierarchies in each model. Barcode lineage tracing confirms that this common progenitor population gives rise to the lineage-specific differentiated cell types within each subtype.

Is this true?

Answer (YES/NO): YES